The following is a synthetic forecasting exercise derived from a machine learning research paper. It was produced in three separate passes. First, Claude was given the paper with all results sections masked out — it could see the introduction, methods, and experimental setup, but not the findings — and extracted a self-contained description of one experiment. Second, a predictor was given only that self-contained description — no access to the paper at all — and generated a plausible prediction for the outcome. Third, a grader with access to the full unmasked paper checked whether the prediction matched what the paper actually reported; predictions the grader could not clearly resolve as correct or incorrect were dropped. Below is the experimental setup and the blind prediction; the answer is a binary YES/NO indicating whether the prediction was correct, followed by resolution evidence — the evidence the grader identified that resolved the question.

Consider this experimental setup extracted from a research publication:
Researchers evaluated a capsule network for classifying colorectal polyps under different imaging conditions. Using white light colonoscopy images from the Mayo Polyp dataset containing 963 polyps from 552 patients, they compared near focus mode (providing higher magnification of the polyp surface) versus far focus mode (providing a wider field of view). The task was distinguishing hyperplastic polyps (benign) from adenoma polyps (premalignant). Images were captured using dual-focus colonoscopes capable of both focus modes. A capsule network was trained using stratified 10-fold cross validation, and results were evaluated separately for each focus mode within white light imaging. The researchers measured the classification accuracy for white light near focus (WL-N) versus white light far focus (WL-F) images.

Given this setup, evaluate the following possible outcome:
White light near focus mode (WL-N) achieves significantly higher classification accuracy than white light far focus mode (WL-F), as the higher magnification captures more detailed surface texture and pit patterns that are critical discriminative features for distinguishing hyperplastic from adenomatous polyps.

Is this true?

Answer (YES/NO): NO